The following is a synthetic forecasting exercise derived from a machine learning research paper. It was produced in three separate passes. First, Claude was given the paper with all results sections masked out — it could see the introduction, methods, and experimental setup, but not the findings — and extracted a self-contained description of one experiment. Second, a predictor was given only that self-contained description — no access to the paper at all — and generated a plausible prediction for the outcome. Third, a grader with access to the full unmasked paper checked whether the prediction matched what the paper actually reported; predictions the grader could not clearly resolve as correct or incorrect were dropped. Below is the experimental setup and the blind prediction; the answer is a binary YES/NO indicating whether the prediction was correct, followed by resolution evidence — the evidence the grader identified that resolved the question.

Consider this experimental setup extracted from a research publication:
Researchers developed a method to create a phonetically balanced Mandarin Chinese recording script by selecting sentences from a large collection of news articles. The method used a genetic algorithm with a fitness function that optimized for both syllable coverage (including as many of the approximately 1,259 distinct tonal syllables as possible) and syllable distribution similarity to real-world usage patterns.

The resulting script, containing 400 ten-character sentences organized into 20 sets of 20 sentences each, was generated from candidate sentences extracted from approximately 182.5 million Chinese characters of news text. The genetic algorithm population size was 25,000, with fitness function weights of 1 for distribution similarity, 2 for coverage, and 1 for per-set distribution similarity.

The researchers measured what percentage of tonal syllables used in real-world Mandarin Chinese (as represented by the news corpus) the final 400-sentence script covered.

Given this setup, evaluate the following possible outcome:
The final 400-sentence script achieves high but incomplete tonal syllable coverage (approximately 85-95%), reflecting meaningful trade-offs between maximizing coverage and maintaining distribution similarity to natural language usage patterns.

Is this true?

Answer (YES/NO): NO